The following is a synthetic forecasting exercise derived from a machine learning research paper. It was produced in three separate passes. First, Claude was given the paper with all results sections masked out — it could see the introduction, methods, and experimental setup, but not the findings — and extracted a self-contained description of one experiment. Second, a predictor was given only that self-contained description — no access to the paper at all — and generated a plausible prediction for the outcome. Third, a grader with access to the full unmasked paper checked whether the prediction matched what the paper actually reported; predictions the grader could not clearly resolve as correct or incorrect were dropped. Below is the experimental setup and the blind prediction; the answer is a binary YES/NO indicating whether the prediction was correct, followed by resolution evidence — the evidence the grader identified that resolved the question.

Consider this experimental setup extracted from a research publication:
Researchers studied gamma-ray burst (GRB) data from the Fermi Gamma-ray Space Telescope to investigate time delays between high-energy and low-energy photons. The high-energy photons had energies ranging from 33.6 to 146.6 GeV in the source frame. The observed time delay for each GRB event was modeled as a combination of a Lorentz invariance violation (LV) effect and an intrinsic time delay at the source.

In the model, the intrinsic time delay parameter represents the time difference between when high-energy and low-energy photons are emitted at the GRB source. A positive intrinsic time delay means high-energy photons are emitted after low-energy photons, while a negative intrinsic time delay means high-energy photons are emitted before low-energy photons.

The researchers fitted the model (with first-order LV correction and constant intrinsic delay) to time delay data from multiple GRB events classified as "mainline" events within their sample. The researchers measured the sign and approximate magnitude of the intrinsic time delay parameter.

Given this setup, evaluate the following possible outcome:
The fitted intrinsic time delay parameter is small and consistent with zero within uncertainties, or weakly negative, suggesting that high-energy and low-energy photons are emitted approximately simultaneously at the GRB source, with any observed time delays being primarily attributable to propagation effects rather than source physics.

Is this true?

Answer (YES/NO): NO